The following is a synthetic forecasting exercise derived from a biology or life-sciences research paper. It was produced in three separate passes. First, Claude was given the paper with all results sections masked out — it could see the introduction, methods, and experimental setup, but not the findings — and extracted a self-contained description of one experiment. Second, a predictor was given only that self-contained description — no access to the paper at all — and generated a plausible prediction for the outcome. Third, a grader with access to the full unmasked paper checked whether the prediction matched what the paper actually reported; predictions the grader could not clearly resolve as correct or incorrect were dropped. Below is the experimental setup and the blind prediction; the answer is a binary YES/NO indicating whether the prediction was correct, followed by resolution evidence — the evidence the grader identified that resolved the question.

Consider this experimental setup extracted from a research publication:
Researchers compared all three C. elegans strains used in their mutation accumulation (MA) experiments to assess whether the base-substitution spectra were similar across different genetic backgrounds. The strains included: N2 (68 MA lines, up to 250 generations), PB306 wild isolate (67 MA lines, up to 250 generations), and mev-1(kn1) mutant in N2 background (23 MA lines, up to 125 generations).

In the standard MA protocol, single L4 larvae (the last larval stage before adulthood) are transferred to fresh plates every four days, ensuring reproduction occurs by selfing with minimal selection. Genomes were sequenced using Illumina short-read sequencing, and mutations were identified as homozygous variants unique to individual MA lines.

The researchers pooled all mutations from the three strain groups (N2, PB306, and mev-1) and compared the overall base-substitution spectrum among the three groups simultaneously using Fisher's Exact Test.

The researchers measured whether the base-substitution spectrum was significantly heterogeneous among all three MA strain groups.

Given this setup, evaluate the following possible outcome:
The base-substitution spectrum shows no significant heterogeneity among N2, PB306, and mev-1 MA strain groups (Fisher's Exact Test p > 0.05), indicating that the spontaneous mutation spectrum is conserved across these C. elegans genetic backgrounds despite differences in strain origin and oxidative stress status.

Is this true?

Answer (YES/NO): NO